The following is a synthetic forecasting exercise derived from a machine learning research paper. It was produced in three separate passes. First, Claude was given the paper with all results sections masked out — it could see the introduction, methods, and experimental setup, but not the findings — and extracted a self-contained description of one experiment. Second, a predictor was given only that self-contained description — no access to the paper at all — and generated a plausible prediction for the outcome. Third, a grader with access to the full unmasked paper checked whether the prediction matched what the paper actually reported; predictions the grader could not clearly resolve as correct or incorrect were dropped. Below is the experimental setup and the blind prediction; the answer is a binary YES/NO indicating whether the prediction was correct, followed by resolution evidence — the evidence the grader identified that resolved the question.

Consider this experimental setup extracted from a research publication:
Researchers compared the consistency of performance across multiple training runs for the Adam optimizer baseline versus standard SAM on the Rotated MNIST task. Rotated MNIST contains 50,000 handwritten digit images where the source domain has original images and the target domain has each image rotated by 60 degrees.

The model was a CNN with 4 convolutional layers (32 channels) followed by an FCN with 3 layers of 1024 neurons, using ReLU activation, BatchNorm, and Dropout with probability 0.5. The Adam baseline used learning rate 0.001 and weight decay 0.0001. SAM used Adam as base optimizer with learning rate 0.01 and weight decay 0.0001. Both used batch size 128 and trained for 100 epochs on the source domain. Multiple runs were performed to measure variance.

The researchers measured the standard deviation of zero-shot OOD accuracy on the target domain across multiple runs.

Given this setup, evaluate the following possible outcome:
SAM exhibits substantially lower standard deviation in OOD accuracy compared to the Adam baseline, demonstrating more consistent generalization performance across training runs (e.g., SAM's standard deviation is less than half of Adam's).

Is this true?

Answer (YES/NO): NO